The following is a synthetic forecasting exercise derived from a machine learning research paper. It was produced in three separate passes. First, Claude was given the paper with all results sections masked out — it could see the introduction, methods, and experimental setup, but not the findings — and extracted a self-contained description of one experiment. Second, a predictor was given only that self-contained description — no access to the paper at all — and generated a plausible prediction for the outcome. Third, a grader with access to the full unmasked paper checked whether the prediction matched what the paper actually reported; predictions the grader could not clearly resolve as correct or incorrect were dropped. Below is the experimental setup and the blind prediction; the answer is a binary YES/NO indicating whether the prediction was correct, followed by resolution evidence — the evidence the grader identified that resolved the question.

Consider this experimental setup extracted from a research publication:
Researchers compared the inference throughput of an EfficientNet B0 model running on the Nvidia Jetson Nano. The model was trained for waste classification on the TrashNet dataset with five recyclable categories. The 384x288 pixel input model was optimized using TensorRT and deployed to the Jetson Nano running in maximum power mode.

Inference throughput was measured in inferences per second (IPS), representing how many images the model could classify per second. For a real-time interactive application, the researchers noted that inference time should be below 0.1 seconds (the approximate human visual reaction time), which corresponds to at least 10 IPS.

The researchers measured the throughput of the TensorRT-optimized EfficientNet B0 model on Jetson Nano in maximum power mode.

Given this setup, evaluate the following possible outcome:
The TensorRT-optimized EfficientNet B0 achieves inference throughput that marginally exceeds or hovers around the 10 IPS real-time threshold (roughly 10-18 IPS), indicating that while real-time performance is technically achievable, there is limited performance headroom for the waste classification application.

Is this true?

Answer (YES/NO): NO